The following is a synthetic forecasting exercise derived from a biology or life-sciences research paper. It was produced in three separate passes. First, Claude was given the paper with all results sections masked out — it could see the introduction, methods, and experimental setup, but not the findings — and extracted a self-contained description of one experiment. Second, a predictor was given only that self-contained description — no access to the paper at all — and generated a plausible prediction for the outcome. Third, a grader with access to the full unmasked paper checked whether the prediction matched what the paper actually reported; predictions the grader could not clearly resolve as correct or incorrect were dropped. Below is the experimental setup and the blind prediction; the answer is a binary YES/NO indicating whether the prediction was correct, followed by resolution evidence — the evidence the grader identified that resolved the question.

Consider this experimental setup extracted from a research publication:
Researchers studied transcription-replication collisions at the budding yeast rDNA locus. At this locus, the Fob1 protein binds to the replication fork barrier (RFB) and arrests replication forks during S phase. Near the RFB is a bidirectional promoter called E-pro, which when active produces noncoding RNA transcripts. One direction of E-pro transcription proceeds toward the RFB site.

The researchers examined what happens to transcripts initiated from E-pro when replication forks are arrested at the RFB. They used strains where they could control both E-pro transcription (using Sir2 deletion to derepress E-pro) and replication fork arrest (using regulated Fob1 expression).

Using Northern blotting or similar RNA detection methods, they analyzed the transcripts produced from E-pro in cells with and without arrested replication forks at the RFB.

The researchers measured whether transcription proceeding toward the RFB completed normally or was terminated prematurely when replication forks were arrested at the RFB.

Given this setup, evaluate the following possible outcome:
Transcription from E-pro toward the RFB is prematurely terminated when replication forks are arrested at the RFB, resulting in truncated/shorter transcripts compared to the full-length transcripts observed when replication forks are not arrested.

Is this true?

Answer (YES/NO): YES